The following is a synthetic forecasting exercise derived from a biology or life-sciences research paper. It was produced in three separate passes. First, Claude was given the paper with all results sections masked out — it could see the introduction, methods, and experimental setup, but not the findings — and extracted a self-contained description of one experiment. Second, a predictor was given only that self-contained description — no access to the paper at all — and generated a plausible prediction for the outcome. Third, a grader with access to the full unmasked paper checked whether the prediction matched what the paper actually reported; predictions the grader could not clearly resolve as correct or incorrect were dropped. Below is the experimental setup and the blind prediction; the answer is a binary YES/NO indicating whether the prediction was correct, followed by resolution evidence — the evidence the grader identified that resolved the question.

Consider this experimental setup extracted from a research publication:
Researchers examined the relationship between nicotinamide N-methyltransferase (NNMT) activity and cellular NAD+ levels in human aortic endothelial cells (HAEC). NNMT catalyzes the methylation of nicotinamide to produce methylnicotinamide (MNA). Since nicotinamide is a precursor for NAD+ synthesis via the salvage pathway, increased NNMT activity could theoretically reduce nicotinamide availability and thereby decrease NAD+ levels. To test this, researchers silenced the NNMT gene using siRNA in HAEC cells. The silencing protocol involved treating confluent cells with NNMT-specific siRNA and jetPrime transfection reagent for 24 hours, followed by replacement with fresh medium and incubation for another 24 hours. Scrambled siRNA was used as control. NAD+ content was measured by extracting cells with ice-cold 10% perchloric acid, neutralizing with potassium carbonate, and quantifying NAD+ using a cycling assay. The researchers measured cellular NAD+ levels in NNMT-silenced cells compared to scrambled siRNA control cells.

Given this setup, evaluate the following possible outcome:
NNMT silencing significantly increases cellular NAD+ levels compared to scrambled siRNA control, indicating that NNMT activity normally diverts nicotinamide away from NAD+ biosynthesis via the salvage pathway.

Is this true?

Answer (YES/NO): NO